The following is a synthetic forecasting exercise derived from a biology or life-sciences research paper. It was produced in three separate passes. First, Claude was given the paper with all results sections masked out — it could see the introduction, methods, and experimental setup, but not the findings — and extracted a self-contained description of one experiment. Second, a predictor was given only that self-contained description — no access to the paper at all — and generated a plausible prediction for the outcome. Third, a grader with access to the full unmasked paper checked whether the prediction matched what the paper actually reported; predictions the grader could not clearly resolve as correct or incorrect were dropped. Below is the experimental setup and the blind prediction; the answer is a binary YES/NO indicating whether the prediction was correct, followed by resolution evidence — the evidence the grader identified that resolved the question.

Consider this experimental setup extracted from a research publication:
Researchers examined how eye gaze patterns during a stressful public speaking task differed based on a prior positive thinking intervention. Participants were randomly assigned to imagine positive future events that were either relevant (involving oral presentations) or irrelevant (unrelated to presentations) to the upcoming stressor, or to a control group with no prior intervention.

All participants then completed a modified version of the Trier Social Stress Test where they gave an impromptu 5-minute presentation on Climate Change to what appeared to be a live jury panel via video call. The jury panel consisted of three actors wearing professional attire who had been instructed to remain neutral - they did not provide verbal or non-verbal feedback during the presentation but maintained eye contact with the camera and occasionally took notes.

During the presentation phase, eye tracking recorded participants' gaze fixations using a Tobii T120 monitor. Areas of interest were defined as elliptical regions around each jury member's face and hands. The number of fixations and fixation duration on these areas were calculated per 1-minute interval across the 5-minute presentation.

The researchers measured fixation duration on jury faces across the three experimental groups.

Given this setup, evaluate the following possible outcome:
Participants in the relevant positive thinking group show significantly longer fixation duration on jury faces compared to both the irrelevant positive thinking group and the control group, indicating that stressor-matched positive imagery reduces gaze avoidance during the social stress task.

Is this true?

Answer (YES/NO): NO